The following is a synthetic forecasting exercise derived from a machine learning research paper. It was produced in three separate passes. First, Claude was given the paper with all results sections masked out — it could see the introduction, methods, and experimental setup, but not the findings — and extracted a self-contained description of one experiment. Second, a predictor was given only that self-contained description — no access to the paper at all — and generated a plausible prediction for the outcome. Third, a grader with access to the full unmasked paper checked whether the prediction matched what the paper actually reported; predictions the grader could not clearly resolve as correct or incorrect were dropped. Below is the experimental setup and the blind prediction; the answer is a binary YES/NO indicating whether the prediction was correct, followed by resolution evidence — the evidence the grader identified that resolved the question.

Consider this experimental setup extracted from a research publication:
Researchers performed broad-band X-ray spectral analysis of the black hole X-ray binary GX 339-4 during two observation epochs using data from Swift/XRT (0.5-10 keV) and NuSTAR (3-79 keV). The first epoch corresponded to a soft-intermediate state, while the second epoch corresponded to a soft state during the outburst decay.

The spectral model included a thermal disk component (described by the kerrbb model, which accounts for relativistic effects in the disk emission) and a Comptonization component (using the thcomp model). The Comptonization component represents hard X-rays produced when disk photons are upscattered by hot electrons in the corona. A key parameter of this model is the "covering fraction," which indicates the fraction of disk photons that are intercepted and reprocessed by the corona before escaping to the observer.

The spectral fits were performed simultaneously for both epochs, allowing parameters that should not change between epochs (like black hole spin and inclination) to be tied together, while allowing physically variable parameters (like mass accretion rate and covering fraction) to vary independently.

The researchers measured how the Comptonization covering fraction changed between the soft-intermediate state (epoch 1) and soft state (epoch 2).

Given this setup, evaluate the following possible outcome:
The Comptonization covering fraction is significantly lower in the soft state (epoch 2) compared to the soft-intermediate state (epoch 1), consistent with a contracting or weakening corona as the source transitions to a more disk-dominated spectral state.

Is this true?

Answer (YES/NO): YES